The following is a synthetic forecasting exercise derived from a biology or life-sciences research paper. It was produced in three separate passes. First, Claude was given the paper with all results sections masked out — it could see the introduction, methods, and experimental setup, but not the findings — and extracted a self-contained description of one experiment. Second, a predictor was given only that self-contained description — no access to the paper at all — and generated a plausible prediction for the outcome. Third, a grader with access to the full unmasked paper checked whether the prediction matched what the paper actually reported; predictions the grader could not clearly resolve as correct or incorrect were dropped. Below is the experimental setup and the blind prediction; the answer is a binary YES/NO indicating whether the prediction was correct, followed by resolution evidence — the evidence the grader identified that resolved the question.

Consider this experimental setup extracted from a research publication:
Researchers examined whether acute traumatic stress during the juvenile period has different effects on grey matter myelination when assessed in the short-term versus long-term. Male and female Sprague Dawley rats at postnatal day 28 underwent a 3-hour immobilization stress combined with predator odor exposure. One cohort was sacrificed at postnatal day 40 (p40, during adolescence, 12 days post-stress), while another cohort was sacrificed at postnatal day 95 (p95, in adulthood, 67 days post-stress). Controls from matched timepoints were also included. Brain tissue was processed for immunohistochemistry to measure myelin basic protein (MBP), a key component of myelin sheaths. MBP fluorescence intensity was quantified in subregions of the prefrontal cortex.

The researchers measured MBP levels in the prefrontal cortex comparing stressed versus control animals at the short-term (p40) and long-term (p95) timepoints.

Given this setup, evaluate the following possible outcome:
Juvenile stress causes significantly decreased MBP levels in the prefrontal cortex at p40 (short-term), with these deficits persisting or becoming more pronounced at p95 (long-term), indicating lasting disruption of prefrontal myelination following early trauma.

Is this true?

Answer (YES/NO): NO